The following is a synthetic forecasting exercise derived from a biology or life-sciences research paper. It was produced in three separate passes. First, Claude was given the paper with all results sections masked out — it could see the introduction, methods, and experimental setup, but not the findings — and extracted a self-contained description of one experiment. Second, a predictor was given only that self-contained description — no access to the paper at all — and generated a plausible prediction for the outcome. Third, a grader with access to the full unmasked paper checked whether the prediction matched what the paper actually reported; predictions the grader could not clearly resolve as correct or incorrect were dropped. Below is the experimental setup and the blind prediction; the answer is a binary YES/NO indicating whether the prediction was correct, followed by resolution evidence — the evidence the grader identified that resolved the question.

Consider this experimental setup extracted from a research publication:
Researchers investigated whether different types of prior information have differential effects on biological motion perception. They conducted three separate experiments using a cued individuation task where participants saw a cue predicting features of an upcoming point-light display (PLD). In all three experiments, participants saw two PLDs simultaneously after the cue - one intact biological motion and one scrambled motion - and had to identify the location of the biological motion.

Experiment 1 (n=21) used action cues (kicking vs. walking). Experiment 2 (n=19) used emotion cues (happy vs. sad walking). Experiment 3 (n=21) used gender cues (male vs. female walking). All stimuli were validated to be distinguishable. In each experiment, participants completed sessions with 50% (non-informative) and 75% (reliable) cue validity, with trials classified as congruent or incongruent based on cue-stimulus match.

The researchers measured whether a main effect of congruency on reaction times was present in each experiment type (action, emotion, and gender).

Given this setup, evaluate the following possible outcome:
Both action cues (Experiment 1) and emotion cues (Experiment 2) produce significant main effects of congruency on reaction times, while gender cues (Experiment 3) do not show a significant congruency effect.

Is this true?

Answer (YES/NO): NO